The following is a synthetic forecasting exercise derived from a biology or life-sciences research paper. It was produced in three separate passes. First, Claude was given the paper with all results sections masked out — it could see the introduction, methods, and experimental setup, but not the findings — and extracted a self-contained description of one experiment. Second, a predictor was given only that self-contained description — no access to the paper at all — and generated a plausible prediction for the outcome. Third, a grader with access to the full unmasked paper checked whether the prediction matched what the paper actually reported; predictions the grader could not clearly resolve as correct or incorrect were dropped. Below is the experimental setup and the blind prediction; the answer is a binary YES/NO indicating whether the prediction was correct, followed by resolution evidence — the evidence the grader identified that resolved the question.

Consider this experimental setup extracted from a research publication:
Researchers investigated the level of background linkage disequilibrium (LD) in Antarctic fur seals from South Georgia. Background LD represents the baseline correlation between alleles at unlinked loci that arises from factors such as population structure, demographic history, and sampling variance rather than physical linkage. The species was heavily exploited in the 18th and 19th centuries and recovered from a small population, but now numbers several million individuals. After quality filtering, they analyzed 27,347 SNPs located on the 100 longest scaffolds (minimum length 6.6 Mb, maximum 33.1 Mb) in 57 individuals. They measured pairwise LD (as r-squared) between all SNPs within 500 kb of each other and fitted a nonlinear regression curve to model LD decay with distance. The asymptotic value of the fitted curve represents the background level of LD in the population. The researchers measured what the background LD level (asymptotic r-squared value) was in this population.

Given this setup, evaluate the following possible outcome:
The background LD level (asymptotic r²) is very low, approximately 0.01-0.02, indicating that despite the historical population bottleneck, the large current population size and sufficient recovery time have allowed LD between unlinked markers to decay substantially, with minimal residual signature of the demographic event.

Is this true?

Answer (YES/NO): NO